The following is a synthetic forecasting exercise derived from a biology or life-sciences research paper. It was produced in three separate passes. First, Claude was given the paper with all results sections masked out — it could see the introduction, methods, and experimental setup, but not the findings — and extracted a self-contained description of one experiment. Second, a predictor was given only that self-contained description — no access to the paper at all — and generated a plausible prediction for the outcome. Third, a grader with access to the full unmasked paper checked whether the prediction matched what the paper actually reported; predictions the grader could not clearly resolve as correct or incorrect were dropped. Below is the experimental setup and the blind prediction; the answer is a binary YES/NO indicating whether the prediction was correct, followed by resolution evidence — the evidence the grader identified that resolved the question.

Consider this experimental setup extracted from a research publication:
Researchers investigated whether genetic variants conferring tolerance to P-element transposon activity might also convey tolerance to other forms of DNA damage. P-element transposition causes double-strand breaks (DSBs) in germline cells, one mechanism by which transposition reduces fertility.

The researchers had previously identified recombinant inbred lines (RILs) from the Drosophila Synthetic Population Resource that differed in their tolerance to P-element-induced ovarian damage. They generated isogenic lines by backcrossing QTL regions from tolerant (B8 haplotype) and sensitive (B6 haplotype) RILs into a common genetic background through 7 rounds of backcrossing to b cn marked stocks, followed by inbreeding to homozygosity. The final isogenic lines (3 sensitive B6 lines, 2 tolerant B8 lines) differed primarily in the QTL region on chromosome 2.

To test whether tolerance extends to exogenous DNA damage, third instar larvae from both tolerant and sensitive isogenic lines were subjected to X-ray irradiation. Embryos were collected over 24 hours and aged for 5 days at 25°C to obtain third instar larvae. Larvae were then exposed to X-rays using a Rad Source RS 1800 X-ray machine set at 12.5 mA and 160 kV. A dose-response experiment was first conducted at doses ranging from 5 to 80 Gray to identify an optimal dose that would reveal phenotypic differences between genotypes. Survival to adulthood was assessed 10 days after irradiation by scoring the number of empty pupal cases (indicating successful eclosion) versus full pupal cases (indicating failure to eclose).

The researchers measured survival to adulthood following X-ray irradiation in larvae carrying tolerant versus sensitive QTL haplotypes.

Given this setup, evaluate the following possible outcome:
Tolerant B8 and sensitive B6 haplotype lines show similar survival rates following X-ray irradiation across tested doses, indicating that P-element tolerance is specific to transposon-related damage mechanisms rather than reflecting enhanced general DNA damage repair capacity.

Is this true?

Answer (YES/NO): NO